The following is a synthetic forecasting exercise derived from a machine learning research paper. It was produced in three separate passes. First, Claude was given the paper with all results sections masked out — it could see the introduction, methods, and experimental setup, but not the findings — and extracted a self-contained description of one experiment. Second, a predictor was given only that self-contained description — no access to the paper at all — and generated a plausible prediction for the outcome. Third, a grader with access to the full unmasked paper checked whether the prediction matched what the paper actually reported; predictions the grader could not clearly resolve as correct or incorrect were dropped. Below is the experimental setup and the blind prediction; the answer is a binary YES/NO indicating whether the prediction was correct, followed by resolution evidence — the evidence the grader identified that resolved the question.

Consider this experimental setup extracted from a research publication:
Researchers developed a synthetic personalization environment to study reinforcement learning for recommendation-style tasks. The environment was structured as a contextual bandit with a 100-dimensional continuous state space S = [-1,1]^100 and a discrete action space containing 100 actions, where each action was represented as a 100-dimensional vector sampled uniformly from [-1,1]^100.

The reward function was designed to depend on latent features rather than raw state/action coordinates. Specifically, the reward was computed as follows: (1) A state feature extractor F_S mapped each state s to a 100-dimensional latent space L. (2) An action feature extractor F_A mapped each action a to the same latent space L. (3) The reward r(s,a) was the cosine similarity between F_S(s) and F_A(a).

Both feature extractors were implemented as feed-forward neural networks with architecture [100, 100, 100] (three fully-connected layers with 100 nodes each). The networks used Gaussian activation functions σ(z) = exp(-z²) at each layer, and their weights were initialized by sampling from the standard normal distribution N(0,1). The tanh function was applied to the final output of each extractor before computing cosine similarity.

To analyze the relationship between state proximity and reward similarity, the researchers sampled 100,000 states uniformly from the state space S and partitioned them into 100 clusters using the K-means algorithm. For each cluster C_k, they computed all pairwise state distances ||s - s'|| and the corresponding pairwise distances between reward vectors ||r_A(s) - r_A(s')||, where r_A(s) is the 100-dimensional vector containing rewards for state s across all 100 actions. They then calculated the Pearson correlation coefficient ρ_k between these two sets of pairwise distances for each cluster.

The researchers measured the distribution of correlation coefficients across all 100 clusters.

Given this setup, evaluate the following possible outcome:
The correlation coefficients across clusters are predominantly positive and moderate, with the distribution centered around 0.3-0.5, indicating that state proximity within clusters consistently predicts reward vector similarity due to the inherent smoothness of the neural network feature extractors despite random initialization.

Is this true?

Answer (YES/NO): NO